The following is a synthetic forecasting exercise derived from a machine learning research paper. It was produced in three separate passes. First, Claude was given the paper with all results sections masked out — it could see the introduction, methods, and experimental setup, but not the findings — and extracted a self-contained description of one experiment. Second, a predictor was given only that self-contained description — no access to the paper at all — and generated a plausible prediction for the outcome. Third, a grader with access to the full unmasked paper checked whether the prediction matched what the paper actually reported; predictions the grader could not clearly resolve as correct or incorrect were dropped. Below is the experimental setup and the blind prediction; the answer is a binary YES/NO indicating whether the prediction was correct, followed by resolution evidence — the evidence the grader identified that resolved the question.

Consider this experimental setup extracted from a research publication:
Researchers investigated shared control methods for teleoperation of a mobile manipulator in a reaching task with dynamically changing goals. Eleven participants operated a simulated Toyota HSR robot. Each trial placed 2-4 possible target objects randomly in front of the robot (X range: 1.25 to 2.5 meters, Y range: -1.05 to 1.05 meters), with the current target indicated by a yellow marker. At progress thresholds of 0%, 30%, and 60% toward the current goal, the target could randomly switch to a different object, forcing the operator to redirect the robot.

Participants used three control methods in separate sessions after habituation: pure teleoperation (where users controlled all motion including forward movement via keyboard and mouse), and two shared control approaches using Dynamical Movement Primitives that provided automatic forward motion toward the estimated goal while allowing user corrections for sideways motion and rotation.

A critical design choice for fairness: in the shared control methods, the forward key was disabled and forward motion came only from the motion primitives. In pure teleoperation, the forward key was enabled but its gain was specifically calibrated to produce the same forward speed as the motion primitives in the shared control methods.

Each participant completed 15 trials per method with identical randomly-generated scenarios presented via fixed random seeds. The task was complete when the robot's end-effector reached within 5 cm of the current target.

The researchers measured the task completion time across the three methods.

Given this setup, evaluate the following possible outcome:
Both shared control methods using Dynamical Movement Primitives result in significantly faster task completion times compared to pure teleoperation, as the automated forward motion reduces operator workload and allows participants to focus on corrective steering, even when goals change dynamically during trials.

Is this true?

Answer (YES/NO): NO